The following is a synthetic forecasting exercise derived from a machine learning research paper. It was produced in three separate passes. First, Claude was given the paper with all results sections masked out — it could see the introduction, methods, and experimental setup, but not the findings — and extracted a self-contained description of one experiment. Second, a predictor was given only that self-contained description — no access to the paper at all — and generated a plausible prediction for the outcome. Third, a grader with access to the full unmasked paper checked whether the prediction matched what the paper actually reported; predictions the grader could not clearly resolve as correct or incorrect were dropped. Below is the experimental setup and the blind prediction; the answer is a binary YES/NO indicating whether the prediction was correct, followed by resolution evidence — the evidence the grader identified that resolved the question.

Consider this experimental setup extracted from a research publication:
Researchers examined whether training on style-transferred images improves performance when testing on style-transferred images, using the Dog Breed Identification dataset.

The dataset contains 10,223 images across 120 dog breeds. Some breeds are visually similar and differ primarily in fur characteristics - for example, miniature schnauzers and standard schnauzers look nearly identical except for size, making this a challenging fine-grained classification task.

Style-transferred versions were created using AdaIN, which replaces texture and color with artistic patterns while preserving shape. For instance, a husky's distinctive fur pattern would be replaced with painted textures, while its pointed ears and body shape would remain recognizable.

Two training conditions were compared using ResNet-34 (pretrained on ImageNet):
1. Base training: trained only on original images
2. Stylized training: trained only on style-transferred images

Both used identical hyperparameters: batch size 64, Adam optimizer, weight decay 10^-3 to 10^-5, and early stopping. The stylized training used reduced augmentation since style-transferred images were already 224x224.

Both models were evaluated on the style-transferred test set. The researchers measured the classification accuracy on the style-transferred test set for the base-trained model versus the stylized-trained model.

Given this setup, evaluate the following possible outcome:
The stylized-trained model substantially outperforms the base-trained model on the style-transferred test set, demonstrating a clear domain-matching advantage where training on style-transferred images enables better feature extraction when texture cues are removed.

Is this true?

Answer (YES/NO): YES